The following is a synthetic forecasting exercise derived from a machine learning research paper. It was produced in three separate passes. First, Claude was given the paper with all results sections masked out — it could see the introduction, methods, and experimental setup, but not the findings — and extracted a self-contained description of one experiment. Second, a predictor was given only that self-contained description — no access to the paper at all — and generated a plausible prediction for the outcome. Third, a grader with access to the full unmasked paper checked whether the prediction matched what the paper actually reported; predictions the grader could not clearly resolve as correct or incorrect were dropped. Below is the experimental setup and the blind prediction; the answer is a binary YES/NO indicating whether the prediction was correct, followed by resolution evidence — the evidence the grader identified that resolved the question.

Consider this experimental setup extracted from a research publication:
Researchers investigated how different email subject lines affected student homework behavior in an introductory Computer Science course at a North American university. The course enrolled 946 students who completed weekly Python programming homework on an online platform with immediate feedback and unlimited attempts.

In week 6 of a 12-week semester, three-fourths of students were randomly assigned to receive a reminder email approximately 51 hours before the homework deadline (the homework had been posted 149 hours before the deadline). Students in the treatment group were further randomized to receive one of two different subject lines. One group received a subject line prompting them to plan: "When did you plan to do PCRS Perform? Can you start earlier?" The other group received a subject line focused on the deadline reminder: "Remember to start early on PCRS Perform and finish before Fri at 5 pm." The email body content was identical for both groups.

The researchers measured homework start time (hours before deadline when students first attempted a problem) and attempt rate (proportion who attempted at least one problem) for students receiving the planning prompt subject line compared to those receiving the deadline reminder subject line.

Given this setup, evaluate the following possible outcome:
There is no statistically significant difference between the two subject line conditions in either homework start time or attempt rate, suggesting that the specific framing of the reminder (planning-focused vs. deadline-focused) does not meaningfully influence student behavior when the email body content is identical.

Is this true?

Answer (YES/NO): YES